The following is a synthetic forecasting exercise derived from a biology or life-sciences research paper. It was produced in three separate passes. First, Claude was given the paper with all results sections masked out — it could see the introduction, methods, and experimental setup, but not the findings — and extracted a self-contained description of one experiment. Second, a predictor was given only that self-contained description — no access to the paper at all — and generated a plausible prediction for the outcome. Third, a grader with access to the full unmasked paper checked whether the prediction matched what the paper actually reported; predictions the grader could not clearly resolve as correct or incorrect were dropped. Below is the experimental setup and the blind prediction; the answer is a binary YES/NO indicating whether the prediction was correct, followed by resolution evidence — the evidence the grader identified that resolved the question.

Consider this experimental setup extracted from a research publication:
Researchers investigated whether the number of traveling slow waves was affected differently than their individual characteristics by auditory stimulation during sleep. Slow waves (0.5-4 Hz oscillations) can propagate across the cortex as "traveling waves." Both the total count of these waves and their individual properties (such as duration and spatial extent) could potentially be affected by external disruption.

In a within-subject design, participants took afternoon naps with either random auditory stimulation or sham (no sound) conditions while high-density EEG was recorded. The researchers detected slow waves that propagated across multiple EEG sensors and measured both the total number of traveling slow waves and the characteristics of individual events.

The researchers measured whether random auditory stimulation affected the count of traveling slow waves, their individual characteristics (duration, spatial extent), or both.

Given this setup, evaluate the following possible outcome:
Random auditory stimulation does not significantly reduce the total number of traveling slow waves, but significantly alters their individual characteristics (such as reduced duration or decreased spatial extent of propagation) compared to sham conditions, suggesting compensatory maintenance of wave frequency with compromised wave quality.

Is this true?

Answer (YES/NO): NO